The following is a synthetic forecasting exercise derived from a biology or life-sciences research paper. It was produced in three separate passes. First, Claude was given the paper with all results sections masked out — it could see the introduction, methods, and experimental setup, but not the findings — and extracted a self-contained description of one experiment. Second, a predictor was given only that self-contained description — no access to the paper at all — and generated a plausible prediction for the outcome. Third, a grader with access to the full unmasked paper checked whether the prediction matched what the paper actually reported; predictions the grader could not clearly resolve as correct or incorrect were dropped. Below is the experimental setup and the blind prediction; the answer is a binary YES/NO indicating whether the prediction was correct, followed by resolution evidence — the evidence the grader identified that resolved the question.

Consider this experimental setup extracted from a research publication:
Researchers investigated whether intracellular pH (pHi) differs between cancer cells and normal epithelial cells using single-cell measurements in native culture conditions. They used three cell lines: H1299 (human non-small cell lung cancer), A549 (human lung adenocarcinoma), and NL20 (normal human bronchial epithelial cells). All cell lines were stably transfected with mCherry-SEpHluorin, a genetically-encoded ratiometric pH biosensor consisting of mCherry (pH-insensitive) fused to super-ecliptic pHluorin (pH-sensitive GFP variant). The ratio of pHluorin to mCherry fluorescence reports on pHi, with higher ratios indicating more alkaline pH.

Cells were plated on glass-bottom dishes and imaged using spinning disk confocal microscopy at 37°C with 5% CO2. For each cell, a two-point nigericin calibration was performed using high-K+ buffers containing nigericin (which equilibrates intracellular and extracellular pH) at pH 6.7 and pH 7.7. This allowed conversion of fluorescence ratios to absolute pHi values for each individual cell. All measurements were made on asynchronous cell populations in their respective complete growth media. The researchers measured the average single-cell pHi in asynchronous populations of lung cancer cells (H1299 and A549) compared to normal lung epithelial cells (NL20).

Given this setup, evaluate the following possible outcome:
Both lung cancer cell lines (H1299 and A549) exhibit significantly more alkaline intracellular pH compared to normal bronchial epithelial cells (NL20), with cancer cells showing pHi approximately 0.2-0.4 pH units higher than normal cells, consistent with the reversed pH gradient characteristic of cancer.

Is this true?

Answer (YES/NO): NO